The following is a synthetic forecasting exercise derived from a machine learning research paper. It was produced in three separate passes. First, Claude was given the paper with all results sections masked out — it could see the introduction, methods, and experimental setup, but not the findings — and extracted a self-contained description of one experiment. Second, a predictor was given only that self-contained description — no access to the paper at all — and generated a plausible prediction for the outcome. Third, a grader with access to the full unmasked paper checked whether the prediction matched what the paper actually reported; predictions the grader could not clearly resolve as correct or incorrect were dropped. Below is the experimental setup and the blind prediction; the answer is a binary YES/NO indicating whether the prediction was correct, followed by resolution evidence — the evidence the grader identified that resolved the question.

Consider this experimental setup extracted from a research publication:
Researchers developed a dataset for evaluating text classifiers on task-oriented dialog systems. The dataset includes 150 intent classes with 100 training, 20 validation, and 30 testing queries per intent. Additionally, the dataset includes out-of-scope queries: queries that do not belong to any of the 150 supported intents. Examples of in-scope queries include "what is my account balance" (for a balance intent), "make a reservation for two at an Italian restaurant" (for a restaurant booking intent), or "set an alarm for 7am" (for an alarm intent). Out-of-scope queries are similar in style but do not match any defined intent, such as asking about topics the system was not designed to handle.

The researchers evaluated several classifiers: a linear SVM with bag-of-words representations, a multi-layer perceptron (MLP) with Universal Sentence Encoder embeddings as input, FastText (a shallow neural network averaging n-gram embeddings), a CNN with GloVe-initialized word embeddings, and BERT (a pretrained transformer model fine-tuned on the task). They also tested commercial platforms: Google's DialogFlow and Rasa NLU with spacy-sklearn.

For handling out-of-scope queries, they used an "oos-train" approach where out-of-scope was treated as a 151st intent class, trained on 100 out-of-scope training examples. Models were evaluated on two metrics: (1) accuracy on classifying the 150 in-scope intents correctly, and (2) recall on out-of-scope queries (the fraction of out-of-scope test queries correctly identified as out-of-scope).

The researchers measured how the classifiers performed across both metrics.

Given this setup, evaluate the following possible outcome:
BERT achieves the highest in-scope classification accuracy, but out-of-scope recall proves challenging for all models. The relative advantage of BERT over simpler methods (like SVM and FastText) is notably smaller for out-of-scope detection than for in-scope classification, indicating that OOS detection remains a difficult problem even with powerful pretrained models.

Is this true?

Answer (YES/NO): YES